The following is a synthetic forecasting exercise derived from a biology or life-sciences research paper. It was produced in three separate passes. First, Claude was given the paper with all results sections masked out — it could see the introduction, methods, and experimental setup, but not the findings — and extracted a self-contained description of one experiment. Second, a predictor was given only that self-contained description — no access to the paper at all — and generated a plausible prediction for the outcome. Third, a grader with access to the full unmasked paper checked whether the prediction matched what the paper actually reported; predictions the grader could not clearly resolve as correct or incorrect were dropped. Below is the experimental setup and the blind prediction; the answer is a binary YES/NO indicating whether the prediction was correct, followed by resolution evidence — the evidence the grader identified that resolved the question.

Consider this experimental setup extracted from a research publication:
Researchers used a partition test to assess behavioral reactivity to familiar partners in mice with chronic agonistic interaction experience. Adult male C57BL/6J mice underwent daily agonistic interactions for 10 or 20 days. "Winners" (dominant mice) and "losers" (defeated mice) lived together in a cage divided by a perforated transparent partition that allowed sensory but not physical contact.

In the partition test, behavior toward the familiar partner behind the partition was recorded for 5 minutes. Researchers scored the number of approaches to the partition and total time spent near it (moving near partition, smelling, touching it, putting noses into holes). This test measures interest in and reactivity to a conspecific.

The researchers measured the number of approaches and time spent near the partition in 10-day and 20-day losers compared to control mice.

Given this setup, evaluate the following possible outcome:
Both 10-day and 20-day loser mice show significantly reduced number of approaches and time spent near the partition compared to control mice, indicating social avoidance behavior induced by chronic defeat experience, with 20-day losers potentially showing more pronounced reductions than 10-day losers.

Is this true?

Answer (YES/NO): YES